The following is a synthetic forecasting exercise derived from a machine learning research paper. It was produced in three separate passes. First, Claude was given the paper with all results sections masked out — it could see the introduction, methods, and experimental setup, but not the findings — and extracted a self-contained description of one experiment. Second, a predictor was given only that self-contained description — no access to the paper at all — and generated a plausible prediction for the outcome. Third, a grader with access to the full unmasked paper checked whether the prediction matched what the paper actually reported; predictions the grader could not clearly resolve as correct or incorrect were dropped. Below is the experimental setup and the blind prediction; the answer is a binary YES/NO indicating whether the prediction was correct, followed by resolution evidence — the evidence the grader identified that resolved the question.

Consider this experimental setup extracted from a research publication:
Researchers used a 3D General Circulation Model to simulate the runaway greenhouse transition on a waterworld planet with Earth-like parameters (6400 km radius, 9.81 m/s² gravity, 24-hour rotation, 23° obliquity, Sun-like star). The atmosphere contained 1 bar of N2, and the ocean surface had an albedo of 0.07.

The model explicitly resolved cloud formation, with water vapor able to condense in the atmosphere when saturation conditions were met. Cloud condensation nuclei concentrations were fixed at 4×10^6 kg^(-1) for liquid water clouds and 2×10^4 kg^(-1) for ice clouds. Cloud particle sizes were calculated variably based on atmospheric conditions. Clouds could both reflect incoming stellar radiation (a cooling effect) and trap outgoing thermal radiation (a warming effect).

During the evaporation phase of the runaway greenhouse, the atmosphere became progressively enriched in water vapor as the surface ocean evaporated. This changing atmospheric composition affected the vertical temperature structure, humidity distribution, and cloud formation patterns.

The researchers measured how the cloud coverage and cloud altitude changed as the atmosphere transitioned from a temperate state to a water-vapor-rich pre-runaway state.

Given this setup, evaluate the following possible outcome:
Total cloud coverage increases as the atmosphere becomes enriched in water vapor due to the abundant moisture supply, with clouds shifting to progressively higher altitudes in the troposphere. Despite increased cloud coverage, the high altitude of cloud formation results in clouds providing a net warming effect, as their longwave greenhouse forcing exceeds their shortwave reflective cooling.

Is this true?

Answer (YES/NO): NO